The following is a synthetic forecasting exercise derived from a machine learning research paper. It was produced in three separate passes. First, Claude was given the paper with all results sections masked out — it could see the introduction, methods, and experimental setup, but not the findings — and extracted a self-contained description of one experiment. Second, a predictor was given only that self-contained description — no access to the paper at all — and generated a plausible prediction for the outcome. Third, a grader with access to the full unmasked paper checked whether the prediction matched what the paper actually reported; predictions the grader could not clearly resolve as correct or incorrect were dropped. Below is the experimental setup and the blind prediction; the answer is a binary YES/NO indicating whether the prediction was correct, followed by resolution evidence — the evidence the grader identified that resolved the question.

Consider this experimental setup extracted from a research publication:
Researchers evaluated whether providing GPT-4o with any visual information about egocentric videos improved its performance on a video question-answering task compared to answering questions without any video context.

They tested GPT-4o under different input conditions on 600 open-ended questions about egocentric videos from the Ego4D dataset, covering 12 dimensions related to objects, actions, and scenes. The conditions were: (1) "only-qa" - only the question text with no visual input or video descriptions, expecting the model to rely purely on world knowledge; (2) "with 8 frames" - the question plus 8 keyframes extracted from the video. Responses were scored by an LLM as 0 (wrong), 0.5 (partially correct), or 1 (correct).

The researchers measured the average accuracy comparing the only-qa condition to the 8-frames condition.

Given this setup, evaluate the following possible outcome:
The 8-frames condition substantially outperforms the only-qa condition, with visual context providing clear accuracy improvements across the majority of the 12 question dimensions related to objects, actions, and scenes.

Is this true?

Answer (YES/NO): YES